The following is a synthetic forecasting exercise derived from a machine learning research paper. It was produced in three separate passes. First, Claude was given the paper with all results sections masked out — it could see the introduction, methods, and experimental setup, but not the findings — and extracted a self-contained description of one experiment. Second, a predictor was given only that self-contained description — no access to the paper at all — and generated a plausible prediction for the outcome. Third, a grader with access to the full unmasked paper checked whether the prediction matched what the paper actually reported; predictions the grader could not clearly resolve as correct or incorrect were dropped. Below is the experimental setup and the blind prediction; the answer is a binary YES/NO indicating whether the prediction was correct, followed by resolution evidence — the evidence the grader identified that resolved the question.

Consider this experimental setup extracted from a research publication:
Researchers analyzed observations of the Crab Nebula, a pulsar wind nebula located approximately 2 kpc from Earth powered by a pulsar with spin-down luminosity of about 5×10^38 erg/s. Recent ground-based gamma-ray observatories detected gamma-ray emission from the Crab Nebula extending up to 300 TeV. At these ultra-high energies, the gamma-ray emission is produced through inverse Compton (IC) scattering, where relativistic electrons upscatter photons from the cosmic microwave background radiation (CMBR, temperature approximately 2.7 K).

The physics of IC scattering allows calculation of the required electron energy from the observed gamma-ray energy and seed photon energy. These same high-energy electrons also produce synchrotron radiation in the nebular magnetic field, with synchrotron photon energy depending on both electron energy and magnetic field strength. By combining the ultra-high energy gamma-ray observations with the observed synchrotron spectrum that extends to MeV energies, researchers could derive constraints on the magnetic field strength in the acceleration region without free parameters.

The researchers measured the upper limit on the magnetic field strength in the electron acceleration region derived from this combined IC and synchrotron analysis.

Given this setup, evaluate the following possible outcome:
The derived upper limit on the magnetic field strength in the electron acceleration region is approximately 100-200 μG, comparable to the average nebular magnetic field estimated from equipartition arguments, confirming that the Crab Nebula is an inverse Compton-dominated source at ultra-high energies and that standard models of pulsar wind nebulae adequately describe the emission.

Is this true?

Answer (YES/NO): NO